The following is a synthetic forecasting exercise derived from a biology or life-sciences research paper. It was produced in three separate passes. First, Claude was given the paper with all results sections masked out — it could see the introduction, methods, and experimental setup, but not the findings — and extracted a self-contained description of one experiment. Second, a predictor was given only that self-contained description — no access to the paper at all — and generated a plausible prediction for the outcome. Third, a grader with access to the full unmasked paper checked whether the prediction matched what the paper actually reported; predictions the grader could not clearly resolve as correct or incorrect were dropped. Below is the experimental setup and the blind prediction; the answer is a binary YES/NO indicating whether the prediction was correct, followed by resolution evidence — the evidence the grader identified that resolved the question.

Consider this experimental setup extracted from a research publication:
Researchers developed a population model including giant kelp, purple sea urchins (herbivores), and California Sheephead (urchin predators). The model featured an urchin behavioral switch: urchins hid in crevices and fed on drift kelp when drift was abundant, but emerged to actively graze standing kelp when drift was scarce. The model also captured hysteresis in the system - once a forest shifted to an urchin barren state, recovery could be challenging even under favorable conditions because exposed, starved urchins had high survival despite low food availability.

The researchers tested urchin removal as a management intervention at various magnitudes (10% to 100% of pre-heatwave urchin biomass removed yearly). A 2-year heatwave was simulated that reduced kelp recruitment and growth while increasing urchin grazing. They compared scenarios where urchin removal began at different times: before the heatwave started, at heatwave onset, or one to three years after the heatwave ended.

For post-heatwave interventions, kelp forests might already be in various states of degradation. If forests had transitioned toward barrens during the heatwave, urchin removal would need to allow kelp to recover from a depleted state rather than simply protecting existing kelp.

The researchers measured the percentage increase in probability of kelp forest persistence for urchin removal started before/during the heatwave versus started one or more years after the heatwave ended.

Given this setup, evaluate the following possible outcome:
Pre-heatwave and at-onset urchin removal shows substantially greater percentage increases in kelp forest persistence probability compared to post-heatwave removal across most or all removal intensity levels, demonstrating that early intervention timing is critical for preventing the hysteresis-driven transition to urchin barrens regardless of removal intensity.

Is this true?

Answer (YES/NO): NO